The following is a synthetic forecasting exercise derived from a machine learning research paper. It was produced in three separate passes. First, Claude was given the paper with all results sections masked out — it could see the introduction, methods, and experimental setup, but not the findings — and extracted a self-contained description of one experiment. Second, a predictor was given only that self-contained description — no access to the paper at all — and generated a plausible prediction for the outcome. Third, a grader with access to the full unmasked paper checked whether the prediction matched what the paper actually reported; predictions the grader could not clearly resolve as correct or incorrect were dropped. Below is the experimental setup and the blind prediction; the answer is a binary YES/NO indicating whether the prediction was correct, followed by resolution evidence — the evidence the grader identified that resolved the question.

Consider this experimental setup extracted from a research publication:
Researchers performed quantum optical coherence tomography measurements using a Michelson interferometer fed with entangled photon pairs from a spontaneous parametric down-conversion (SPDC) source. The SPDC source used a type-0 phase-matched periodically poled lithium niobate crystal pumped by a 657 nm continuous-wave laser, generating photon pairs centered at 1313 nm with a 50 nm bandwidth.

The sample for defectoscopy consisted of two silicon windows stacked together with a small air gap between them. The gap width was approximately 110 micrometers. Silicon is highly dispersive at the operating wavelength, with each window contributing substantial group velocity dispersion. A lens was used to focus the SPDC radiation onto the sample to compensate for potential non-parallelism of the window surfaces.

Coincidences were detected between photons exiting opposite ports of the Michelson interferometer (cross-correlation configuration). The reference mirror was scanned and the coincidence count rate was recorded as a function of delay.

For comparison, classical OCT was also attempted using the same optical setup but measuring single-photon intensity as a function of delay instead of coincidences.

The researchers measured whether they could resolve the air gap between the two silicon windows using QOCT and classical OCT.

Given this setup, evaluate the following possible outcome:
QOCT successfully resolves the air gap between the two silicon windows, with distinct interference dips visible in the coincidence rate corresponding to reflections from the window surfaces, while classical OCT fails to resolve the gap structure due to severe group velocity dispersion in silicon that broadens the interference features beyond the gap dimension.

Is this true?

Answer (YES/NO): NO